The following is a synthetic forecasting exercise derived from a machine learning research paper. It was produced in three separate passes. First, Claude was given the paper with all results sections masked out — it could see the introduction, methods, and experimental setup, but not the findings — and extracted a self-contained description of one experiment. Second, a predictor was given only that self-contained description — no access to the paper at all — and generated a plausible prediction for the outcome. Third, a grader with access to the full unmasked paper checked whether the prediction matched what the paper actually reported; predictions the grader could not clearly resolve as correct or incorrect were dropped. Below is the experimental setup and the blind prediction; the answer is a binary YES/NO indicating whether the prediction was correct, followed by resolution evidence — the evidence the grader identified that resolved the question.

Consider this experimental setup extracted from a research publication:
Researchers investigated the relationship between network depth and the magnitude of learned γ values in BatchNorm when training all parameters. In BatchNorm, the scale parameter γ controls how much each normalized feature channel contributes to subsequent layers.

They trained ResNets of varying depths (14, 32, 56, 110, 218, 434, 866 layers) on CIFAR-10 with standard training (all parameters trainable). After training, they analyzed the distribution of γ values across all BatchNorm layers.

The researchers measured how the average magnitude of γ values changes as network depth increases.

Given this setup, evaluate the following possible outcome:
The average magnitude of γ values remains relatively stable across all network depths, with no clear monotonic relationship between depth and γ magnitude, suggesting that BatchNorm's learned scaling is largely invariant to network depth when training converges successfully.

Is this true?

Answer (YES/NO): NO